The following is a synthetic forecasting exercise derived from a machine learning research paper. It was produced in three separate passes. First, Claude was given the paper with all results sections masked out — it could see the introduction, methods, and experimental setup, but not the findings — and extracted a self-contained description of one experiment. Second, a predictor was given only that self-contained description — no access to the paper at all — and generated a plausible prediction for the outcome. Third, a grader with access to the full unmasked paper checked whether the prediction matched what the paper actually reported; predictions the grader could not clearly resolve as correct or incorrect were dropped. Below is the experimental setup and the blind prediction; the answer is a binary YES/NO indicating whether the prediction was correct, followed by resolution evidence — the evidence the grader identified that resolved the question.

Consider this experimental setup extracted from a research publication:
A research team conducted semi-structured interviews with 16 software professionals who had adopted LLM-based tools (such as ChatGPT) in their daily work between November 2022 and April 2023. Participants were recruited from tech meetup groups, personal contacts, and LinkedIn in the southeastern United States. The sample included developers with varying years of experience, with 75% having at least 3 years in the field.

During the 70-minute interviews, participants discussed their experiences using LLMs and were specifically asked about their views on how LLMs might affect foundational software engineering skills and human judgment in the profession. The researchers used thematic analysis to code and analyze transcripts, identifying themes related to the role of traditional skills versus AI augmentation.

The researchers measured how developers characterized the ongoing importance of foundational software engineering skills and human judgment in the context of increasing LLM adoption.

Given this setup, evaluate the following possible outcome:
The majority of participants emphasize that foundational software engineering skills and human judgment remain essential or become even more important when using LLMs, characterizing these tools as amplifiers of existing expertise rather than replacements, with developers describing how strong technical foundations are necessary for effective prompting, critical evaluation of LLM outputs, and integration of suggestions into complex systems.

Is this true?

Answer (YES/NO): YES